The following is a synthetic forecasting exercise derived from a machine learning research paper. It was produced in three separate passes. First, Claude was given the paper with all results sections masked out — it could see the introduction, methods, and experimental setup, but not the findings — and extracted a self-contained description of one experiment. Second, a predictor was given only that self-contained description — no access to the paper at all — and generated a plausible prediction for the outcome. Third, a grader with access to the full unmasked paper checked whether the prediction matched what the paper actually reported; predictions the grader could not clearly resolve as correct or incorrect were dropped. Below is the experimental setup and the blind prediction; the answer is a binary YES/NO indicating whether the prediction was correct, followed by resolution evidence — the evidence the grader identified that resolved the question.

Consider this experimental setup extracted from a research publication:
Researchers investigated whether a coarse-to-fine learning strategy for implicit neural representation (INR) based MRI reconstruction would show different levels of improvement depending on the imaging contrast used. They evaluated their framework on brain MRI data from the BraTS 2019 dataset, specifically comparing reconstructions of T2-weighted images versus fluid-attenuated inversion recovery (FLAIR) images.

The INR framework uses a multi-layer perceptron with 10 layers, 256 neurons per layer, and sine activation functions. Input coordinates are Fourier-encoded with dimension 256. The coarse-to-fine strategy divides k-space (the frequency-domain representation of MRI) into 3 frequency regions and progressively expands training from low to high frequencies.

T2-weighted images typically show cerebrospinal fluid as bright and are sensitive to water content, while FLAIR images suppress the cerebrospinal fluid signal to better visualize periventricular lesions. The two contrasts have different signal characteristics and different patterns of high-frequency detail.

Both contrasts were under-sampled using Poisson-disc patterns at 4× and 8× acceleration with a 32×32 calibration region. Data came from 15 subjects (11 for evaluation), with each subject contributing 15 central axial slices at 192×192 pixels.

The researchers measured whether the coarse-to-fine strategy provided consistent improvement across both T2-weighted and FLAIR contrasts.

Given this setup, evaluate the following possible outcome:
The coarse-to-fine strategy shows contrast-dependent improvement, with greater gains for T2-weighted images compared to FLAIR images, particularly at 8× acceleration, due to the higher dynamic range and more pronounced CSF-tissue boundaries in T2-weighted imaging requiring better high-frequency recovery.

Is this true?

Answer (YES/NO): NO